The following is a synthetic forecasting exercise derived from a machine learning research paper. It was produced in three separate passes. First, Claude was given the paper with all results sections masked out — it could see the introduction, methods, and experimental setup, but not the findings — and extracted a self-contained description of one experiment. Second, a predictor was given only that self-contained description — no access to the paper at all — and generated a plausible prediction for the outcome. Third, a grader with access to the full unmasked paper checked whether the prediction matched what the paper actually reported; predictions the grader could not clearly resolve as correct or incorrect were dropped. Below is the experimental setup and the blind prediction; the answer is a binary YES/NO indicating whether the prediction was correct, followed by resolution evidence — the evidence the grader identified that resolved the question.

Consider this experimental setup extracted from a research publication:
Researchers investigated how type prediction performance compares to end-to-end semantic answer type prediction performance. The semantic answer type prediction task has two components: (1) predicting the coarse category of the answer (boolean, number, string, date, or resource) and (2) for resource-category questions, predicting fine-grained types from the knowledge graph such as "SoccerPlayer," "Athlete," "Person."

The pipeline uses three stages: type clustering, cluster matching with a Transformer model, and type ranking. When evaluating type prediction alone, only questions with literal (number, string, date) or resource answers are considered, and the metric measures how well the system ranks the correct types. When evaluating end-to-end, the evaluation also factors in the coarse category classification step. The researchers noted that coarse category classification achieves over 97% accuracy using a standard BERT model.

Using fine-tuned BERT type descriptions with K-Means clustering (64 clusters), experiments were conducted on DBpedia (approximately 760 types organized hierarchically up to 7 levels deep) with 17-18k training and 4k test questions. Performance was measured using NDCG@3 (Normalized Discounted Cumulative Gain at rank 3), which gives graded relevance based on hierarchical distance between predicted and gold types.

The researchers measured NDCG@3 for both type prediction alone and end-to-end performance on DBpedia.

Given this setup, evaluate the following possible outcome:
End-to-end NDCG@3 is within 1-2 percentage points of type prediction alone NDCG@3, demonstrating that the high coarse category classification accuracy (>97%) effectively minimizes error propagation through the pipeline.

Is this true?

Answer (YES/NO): NO